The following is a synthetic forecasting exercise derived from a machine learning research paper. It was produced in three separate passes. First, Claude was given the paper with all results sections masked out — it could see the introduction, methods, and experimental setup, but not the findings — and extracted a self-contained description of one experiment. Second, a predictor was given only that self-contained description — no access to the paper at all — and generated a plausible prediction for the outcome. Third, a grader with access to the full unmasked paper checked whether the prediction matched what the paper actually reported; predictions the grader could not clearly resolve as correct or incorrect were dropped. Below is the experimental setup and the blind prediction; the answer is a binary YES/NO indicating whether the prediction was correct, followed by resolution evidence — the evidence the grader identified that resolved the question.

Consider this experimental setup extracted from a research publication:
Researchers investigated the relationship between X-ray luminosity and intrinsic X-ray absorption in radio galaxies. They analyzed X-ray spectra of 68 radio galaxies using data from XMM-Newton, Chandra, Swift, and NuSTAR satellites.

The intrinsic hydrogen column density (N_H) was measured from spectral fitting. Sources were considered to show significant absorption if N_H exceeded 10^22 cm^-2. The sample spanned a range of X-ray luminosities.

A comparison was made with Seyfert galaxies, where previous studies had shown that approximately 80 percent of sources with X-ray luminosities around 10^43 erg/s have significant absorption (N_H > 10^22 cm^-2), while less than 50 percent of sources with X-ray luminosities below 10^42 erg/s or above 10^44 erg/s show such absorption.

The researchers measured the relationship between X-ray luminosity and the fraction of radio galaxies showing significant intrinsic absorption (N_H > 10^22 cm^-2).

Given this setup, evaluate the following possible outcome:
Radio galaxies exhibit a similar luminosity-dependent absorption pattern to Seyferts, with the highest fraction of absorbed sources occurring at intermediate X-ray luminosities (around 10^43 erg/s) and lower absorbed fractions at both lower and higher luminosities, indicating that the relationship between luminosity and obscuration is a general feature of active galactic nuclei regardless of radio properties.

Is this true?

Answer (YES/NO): YES